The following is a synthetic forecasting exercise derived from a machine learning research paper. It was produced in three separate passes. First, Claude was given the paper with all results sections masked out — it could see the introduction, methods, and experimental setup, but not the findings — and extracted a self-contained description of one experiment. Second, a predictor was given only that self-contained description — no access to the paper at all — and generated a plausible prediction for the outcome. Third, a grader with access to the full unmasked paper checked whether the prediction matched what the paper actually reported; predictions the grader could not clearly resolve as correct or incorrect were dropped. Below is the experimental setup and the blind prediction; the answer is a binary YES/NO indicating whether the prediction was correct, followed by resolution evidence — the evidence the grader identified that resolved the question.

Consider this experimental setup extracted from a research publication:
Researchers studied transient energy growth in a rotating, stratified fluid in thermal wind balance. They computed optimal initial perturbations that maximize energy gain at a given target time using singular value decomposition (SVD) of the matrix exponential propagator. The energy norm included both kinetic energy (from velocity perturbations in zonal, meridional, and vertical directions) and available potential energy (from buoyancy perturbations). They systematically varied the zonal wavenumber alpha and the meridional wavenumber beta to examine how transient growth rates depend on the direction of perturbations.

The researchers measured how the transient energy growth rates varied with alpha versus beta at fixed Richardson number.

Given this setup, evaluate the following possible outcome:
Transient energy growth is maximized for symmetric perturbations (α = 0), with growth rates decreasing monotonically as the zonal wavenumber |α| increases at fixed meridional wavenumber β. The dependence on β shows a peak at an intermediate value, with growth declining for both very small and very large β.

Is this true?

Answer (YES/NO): NO